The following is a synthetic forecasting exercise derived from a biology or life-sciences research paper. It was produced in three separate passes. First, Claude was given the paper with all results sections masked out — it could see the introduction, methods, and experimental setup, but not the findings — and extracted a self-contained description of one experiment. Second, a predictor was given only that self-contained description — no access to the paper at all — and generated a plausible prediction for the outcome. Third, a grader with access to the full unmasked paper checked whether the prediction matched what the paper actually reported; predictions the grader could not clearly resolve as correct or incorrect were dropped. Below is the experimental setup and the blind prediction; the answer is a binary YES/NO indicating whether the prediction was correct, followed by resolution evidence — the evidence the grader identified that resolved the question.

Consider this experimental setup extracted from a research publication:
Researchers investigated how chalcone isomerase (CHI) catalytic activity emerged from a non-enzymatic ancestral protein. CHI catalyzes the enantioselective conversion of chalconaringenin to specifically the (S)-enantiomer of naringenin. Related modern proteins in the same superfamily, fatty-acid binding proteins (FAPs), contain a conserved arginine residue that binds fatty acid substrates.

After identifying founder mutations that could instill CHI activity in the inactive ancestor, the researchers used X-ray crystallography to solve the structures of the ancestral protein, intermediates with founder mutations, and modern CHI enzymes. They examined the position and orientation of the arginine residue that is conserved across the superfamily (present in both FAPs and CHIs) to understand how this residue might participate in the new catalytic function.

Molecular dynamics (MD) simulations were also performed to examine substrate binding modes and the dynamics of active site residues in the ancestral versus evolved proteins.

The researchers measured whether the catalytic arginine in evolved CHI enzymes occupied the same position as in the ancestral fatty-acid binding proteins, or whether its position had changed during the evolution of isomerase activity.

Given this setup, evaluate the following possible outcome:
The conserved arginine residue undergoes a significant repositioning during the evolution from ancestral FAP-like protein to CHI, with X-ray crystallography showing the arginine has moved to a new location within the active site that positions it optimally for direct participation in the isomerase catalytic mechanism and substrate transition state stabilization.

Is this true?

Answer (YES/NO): NO